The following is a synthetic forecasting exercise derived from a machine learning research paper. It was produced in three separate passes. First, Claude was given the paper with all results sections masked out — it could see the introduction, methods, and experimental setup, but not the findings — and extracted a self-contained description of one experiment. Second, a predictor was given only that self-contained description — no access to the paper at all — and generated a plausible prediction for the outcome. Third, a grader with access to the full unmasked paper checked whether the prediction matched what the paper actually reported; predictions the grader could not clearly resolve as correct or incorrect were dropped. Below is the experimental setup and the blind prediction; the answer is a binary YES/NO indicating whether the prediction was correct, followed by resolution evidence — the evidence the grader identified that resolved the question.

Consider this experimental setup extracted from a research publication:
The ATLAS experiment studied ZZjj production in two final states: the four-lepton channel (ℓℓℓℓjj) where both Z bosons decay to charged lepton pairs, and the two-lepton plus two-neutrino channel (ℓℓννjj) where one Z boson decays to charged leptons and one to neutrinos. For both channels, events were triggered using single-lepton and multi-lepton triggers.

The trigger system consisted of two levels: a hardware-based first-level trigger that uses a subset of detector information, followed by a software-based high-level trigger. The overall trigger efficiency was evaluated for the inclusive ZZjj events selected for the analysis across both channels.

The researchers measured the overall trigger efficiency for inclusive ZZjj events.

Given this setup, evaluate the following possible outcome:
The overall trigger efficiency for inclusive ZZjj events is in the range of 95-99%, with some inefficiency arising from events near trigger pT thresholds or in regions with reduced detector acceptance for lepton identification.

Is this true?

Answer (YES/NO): YES